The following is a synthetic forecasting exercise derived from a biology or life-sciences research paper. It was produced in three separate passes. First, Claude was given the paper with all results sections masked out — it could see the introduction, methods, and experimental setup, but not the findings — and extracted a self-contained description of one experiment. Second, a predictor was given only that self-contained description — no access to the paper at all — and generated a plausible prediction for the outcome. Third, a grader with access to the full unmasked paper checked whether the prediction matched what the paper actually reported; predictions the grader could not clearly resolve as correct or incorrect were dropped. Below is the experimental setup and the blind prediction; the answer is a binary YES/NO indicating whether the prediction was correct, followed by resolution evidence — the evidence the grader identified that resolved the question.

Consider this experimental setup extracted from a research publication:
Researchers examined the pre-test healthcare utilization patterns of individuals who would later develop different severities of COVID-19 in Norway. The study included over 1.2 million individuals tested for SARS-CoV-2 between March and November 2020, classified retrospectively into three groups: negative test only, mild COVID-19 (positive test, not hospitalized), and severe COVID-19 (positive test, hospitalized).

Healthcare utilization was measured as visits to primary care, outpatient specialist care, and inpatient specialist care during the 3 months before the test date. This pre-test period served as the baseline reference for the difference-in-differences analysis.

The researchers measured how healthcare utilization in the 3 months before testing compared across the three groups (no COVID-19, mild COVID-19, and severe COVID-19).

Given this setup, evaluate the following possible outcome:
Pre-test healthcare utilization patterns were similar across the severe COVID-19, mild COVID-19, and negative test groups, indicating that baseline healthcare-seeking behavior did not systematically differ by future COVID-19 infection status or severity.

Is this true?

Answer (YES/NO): NO